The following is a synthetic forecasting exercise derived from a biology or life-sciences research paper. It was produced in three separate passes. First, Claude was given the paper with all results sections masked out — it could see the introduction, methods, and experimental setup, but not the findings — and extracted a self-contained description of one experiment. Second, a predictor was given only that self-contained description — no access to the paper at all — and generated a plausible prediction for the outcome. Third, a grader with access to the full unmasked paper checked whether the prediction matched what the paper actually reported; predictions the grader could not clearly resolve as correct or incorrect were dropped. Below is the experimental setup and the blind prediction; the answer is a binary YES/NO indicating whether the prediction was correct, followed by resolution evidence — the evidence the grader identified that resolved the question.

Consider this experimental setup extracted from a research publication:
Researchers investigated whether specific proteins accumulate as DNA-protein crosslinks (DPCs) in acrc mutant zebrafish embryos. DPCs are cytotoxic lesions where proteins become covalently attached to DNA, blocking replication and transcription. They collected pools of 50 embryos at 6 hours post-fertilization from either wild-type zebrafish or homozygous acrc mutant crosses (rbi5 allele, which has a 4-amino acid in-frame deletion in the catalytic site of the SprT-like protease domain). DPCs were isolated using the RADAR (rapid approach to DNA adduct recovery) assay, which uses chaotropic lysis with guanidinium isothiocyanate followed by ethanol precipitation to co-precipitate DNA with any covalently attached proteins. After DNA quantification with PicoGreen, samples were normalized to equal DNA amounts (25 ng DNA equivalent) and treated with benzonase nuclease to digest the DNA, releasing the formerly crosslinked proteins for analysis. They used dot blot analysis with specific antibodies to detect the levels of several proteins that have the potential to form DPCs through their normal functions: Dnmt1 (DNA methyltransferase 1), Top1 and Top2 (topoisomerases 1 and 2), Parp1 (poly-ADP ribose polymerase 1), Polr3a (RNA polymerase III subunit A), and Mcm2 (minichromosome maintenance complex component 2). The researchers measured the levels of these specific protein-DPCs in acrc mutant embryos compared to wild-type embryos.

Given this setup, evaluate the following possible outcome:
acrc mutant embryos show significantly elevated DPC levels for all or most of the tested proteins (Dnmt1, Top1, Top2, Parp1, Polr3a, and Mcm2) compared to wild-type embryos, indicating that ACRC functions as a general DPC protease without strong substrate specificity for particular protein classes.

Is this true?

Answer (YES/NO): YES